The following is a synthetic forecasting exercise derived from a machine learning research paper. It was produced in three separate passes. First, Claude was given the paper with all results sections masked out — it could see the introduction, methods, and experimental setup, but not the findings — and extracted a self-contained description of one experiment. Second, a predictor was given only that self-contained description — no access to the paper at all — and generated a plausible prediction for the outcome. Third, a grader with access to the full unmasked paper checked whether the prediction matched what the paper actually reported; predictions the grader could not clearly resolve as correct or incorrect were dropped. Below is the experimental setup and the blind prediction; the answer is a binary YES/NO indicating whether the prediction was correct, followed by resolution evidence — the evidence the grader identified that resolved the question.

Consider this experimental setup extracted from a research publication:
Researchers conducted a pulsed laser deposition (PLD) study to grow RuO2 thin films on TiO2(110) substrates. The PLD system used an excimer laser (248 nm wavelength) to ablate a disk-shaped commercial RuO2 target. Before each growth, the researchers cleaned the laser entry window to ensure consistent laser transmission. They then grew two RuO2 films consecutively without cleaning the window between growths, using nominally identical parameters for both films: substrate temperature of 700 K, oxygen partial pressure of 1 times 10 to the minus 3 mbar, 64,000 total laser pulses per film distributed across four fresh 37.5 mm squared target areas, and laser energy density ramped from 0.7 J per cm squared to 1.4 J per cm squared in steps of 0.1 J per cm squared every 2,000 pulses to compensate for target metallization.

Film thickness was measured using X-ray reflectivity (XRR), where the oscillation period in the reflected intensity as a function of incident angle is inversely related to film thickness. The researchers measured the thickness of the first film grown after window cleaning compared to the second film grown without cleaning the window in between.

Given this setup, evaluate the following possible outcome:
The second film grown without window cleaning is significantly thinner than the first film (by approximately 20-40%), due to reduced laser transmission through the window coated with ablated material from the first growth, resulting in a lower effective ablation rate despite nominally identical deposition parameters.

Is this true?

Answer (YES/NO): YES